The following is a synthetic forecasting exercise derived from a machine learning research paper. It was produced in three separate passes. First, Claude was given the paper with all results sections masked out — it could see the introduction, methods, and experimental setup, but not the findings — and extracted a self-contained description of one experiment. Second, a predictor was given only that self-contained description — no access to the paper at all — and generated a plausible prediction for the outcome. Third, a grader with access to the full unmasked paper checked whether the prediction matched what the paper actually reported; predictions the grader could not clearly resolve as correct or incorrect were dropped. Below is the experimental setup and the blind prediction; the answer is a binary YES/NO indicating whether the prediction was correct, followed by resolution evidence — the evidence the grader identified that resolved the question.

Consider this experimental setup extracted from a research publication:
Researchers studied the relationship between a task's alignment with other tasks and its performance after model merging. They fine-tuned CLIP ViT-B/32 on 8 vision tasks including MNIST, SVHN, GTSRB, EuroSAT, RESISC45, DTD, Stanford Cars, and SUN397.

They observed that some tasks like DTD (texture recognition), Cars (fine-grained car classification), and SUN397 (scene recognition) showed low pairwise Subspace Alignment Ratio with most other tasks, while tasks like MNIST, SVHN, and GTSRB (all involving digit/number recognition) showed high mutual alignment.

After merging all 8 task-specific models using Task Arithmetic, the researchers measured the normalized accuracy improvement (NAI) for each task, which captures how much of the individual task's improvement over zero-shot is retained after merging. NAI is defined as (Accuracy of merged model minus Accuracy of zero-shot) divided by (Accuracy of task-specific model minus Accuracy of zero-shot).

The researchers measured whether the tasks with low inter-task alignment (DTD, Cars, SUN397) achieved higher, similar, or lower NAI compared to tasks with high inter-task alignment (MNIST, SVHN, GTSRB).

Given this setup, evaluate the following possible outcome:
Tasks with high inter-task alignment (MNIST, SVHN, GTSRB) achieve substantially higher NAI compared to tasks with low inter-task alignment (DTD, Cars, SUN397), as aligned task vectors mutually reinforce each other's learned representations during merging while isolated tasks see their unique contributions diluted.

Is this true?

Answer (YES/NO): YES